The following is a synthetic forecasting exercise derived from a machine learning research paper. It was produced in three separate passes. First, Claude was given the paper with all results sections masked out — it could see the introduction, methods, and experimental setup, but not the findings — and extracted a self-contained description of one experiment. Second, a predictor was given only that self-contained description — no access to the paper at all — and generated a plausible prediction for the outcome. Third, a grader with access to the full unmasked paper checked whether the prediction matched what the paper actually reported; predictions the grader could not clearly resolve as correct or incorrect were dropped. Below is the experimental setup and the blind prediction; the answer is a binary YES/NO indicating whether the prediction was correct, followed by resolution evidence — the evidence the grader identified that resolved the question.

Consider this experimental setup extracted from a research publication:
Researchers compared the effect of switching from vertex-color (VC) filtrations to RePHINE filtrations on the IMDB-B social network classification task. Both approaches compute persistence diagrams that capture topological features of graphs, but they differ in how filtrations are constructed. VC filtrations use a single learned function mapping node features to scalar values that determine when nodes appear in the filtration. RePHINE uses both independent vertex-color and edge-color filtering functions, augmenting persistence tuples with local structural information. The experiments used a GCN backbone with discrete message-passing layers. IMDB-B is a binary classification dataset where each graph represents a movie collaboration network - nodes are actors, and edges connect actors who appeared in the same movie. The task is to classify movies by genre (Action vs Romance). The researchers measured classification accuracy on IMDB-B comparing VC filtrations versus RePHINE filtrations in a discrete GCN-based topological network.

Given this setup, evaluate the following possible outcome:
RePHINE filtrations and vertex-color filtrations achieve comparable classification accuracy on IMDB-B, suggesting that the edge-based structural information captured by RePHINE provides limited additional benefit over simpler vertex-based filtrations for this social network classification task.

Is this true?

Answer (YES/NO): NO